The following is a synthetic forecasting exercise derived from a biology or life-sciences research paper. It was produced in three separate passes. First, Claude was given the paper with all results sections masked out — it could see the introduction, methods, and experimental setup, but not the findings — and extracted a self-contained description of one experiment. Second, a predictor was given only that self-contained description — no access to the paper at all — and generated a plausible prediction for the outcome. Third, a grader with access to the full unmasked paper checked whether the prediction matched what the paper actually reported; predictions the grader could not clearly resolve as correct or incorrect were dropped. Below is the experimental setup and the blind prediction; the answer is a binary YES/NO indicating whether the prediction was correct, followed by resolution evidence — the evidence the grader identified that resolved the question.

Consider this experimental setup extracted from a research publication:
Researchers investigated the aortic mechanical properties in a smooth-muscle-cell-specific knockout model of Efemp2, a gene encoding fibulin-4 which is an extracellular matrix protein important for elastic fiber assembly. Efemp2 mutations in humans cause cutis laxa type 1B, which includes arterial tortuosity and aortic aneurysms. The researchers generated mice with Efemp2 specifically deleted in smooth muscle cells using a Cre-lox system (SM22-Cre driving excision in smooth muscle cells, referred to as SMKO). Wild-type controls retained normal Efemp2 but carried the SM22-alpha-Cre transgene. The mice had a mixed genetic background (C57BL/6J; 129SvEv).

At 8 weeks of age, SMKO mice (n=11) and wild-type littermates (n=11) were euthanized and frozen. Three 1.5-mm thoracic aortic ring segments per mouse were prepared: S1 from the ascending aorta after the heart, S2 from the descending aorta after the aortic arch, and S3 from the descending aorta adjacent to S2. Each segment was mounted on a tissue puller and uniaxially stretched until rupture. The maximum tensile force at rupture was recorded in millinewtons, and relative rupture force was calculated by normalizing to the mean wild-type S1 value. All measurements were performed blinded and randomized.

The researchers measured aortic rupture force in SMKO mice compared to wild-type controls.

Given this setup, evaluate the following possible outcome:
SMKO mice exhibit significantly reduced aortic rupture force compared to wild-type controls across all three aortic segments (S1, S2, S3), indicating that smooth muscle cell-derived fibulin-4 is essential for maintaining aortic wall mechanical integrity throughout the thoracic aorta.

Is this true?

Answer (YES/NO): NO